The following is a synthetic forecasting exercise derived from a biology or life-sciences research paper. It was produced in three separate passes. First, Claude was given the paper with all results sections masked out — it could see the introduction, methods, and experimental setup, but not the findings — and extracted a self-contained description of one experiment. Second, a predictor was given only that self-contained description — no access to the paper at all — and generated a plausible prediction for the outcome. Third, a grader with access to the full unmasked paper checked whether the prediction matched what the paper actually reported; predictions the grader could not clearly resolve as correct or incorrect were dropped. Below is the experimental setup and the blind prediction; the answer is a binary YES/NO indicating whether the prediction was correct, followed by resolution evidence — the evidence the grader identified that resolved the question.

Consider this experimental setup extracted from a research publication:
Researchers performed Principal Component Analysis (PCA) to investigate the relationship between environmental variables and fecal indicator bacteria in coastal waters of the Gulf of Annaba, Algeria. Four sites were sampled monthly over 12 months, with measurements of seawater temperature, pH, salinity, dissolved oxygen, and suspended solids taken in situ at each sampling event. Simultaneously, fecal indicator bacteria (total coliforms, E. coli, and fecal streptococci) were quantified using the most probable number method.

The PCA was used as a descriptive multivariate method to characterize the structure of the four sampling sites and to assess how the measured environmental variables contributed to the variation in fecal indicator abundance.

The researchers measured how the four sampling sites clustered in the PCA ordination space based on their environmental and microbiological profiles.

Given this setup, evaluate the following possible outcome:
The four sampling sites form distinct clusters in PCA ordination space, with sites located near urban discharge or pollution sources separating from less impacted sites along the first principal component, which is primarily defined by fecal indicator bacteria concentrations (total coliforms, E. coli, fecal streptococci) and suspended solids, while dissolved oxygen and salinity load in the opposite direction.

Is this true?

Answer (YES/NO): NO